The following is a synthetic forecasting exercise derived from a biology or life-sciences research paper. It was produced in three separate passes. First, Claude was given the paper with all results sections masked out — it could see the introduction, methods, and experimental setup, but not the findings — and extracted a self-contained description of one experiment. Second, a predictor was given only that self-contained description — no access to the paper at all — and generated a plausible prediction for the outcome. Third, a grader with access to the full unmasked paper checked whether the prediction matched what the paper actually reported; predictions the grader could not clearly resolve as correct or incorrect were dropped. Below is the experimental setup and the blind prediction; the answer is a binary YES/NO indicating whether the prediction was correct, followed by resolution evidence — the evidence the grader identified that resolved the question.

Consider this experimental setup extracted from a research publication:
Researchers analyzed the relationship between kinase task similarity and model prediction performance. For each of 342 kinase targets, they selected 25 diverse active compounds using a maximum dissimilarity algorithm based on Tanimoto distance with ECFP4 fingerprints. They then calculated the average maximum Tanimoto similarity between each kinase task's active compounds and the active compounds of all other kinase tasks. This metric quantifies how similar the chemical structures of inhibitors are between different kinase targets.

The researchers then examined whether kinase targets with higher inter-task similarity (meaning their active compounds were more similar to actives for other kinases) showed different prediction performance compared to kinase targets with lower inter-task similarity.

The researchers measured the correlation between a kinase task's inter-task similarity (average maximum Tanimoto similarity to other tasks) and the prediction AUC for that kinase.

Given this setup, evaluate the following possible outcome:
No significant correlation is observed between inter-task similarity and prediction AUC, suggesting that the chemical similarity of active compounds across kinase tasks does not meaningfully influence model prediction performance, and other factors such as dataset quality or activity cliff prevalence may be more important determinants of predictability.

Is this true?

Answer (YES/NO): NO